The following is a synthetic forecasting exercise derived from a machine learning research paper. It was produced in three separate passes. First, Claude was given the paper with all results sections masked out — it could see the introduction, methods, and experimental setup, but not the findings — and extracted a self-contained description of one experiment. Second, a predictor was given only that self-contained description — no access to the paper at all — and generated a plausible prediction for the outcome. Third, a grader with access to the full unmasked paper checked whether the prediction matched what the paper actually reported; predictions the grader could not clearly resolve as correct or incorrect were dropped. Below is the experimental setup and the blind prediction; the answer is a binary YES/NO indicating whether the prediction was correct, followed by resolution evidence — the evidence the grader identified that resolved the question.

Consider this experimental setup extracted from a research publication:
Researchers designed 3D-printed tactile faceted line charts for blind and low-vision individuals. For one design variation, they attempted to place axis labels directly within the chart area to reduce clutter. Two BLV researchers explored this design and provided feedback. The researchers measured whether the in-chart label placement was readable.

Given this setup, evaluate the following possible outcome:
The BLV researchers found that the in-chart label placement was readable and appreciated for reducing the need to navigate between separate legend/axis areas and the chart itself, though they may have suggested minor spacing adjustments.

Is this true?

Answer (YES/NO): NO